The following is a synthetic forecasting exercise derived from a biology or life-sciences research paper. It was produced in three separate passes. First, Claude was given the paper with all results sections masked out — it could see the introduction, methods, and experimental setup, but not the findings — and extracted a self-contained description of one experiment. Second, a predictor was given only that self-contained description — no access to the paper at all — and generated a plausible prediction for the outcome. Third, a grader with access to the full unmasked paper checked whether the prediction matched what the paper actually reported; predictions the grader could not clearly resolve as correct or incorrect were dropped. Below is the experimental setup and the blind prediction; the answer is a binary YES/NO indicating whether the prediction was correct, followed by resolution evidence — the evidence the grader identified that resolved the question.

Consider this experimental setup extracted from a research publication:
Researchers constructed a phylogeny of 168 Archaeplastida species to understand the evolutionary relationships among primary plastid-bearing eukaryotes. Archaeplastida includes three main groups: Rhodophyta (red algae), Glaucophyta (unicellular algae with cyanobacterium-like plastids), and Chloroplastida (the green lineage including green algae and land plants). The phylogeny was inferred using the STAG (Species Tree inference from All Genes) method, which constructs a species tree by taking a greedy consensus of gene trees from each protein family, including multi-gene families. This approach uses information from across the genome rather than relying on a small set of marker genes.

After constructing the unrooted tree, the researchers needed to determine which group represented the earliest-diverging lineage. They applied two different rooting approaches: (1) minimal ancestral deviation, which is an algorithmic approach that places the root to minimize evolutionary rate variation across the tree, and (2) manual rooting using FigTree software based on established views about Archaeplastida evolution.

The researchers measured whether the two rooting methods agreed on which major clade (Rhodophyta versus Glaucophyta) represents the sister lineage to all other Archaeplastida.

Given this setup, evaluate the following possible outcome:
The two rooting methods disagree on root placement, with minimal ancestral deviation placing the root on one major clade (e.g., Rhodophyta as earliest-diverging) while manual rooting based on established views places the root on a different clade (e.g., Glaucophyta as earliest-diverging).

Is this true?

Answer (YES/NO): YES